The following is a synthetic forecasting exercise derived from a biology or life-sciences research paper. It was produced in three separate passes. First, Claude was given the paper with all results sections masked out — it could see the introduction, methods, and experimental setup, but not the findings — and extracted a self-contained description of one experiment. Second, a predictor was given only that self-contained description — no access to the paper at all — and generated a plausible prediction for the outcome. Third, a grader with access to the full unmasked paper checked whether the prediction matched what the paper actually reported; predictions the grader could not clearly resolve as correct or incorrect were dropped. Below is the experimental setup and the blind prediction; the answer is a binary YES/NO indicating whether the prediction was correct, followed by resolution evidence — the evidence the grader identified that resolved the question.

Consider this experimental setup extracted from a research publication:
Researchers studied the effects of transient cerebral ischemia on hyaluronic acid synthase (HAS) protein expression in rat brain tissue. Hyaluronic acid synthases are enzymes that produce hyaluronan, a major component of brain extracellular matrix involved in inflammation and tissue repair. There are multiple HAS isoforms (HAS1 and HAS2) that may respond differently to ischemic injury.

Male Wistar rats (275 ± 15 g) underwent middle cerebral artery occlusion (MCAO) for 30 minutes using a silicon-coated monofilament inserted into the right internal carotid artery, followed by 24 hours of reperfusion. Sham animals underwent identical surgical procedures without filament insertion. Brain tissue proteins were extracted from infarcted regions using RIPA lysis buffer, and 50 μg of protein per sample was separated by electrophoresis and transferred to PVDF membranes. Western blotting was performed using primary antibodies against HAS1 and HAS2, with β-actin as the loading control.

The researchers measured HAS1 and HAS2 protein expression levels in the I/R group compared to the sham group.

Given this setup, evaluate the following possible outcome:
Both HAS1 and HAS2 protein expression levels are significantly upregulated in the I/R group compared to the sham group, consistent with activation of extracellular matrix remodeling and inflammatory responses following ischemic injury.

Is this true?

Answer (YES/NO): YES